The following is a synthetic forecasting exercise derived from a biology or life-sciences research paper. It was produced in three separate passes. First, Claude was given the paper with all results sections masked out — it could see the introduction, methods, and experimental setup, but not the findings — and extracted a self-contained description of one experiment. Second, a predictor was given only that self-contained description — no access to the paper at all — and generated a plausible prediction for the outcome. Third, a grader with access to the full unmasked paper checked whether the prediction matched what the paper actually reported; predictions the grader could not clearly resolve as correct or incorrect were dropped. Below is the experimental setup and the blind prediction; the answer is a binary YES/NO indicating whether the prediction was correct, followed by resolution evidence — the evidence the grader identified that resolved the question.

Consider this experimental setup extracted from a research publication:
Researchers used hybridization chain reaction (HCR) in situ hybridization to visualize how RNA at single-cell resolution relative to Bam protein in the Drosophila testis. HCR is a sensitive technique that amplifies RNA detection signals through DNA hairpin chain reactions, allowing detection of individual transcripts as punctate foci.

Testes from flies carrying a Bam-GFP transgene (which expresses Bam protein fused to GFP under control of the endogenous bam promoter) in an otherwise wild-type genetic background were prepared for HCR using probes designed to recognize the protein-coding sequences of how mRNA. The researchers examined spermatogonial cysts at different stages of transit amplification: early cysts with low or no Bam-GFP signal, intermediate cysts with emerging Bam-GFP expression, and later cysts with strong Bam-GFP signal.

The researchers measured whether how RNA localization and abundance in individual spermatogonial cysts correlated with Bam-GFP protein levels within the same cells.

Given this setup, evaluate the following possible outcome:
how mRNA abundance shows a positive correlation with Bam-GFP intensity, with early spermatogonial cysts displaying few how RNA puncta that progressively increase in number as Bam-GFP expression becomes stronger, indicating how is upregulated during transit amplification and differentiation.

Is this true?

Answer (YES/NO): NO